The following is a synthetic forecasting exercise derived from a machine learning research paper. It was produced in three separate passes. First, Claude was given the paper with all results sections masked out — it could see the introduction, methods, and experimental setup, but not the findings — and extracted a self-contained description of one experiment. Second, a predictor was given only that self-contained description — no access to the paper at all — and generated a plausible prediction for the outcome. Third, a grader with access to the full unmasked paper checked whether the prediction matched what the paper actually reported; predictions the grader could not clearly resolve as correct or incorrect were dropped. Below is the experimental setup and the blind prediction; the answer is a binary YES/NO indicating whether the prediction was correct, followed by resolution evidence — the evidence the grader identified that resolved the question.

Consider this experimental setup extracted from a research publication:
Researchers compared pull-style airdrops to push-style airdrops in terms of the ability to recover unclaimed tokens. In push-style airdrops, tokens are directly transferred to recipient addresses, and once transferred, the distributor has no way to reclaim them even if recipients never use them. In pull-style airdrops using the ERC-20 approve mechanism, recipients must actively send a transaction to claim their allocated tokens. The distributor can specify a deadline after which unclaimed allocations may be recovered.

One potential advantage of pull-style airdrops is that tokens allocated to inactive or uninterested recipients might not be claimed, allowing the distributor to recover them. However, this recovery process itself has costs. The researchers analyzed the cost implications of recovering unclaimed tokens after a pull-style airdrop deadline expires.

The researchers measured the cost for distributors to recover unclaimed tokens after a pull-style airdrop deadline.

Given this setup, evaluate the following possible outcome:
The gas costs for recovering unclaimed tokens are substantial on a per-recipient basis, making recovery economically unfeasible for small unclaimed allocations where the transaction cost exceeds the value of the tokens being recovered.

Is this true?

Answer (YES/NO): NO